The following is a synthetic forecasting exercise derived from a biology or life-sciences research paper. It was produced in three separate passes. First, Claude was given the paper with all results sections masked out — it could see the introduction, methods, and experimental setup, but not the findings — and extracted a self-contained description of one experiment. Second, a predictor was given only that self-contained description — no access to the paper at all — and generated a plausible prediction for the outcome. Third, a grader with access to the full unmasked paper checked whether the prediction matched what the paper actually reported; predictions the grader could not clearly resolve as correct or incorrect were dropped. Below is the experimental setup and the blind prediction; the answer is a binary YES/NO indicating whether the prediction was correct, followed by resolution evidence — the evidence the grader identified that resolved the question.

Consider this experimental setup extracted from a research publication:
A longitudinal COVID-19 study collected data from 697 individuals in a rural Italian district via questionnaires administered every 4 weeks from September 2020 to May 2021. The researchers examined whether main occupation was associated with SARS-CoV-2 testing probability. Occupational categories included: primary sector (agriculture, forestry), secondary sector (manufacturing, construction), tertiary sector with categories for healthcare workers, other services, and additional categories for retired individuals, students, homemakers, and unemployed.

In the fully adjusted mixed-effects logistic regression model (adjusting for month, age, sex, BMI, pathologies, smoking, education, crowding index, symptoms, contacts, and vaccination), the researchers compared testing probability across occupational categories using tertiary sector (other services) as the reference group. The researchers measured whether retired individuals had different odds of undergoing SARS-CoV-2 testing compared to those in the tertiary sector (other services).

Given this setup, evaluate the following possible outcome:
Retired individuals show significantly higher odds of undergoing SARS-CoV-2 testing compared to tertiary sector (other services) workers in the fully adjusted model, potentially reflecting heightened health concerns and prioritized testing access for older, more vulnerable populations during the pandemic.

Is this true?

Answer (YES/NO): NO